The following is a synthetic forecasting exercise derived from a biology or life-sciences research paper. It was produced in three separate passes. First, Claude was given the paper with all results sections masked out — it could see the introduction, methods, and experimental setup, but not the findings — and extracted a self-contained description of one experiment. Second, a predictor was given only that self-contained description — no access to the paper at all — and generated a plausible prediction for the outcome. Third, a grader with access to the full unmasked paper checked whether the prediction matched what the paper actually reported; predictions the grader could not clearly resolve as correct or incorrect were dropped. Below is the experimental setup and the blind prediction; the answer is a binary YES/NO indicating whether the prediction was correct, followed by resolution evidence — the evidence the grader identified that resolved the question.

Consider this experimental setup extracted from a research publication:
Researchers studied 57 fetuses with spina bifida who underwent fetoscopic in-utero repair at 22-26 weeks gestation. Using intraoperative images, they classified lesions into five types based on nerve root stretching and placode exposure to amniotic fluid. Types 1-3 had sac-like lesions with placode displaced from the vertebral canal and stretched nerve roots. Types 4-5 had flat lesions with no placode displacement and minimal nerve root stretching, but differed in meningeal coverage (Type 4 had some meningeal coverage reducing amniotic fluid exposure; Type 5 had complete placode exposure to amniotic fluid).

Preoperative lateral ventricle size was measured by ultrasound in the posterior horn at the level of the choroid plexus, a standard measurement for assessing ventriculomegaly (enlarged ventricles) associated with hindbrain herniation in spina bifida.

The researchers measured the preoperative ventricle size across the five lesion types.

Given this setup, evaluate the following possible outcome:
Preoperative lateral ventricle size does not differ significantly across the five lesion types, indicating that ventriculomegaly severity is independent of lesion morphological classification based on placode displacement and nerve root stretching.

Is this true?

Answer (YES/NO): NO